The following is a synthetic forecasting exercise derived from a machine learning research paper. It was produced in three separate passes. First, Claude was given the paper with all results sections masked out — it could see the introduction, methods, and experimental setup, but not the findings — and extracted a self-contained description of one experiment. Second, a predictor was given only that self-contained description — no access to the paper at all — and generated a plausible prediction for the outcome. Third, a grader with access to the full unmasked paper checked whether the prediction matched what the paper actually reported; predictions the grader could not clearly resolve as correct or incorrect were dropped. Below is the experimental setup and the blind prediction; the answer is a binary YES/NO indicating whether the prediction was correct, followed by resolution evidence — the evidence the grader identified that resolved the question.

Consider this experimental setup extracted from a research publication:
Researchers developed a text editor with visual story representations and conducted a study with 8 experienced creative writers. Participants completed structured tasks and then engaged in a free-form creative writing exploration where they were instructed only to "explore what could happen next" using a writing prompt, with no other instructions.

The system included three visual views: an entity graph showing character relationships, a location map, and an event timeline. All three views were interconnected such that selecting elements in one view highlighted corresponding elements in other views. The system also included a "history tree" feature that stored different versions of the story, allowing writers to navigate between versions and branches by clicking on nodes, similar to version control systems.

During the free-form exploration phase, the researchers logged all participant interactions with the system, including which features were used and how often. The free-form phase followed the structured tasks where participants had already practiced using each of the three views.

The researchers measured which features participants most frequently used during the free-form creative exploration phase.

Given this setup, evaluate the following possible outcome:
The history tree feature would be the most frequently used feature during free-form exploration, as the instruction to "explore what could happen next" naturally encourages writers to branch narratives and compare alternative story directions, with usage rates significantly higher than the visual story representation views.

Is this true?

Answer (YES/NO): NO